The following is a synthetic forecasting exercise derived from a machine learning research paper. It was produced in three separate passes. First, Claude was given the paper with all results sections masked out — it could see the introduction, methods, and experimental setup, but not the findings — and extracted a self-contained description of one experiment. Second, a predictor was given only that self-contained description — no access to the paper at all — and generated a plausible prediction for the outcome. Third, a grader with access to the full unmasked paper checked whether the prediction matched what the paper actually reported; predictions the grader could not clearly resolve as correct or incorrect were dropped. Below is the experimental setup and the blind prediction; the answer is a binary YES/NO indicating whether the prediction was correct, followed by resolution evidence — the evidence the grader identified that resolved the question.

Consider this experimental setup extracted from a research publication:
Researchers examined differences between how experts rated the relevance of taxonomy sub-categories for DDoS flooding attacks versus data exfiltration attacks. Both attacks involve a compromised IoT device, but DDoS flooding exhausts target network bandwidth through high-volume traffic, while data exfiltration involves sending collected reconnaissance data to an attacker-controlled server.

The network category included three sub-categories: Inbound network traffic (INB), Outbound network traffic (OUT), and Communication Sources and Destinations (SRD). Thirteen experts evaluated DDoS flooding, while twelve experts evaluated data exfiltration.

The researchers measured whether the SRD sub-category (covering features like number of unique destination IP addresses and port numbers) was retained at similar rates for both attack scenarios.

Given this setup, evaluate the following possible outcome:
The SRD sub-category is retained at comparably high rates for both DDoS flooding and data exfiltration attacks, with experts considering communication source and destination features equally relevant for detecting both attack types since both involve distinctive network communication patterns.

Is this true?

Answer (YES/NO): YES